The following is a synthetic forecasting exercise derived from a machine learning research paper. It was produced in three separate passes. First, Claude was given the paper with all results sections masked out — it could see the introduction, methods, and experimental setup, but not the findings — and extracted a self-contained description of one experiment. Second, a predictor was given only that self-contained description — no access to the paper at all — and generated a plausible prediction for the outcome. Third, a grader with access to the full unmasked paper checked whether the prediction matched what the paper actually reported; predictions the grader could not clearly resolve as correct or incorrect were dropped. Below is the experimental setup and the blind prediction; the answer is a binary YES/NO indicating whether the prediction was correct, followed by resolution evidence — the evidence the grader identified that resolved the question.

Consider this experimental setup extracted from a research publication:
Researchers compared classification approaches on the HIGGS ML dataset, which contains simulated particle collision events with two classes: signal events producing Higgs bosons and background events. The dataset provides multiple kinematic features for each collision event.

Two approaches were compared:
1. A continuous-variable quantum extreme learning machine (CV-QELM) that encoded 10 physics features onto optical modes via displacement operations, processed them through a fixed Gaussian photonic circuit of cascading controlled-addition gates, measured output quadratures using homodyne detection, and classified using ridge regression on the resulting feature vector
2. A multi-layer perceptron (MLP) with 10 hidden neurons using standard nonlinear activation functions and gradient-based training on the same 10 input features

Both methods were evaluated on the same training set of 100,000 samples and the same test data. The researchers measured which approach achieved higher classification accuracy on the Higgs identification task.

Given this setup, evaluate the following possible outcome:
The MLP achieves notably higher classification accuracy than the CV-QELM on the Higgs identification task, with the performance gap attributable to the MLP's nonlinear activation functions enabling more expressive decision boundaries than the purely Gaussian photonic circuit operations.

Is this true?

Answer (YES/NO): NO